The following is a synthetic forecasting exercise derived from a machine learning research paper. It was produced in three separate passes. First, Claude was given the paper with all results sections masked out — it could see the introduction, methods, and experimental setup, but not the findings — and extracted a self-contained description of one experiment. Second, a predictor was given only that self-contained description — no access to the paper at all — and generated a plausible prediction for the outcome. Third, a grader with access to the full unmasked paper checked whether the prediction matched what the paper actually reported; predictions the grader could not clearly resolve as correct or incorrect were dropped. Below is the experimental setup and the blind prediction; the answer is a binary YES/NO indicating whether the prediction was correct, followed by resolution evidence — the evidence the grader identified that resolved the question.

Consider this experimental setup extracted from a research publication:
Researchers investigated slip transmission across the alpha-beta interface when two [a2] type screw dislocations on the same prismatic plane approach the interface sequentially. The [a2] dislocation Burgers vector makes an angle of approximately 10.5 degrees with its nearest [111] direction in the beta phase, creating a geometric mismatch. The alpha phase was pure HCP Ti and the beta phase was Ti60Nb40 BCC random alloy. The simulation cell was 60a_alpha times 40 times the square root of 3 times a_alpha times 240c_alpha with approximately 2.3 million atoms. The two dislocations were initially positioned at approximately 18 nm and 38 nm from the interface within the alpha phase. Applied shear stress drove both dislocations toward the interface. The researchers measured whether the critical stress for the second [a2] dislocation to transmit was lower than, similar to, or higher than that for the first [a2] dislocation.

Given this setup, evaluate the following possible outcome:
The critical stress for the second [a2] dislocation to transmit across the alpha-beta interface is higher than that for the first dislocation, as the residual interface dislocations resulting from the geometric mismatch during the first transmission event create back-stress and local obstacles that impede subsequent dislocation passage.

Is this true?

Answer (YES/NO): NO